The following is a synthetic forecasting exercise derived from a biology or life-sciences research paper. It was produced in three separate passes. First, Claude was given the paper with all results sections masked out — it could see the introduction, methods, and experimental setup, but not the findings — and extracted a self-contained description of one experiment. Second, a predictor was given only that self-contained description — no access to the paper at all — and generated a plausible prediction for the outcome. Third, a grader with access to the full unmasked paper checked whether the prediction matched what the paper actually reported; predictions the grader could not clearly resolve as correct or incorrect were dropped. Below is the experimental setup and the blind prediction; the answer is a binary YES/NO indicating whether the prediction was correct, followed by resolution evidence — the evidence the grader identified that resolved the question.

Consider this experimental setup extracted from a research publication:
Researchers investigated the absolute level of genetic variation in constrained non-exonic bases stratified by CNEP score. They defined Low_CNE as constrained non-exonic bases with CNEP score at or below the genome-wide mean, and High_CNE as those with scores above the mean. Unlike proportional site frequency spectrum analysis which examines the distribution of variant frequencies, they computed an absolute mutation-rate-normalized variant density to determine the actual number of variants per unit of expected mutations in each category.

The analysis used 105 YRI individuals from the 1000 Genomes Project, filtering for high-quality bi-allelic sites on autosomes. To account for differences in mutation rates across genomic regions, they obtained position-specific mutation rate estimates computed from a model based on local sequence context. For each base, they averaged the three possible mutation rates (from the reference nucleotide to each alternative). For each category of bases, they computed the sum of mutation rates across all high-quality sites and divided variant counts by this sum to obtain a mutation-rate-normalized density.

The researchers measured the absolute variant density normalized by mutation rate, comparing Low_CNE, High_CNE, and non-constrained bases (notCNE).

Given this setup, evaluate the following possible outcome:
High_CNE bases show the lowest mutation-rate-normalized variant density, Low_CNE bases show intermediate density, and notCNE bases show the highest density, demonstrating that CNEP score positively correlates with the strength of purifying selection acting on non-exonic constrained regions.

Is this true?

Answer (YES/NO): YES